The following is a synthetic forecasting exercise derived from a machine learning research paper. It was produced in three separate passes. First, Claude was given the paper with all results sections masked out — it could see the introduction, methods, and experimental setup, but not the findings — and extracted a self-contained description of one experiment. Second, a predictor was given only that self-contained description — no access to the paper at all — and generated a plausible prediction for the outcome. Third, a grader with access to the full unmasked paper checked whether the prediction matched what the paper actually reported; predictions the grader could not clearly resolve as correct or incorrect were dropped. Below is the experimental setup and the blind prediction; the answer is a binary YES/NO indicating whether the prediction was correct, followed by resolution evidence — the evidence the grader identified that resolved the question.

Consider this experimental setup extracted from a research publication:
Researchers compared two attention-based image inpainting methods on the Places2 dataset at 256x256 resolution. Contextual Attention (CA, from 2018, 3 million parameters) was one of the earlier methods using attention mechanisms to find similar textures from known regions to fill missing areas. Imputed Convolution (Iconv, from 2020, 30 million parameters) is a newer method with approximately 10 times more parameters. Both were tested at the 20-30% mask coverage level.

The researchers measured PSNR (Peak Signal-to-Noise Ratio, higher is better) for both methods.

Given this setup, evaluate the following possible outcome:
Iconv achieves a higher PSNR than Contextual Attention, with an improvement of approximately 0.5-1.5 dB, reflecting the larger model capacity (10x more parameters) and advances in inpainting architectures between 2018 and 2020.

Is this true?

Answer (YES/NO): NO